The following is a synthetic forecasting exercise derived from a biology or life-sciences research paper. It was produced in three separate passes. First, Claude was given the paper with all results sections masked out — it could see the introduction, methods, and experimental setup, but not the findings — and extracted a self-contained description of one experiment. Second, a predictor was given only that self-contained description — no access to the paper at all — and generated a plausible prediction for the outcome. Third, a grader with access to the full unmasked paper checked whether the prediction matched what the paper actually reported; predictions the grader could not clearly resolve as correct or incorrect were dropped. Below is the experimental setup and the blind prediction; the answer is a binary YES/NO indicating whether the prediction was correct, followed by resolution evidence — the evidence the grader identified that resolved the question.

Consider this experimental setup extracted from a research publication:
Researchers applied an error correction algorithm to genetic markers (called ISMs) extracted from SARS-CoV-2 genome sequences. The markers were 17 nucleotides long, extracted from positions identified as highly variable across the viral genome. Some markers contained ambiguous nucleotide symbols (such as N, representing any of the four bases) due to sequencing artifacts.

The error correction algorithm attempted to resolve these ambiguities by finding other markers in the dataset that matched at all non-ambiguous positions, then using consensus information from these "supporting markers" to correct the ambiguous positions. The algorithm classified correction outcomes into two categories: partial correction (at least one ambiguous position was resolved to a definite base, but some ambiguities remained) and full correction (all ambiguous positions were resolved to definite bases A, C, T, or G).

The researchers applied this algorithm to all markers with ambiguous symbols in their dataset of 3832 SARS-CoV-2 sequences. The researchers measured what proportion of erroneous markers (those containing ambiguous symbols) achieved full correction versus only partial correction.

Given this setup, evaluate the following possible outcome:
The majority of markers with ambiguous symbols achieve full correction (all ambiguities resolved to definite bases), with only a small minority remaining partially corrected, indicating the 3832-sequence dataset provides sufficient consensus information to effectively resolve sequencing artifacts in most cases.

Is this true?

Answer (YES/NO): NO